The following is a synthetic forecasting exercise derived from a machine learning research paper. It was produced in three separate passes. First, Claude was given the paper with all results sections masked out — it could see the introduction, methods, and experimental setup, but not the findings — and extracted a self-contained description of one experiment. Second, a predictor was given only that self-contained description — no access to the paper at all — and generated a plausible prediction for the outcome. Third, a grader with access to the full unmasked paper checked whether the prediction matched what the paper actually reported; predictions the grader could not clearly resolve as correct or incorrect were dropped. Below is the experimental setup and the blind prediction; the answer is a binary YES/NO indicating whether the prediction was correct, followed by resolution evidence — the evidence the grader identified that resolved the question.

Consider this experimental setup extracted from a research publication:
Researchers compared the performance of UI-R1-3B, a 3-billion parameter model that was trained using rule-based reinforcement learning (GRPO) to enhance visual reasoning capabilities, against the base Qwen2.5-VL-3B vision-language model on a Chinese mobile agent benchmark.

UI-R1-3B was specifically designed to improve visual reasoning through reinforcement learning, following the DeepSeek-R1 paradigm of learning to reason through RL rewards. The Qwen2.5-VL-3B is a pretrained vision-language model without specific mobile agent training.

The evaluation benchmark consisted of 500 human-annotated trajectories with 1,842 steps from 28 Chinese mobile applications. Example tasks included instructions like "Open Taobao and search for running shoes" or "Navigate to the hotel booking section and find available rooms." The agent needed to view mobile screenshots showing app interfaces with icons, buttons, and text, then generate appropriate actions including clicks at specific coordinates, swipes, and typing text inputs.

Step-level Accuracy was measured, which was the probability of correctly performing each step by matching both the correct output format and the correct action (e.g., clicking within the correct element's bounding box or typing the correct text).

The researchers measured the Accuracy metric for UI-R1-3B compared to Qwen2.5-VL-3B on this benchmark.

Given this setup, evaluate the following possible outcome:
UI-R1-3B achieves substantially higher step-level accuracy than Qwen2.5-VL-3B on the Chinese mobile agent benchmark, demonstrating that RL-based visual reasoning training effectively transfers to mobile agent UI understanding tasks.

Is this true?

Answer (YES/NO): NO